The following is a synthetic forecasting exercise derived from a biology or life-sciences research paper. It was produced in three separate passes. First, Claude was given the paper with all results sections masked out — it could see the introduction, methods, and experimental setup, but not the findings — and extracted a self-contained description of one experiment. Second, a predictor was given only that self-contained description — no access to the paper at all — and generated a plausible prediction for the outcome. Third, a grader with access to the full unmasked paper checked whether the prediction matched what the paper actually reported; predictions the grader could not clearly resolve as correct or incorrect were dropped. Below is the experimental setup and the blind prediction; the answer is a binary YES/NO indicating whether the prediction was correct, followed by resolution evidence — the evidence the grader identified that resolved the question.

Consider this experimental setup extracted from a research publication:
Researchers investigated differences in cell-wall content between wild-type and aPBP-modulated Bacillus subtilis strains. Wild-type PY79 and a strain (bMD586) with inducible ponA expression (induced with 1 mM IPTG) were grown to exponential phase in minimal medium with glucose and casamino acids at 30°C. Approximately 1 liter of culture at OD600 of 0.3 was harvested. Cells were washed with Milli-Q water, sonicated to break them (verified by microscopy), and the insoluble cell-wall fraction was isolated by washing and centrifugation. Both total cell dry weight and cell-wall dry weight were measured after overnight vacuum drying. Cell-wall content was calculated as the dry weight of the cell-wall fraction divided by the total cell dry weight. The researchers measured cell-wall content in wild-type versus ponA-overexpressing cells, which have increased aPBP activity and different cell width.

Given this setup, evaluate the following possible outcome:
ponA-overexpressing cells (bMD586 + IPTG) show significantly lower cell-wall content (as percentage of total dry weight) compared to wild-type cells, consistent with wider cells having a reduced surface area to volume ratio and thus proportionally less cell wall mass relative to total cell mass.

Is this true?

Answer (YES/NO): NO